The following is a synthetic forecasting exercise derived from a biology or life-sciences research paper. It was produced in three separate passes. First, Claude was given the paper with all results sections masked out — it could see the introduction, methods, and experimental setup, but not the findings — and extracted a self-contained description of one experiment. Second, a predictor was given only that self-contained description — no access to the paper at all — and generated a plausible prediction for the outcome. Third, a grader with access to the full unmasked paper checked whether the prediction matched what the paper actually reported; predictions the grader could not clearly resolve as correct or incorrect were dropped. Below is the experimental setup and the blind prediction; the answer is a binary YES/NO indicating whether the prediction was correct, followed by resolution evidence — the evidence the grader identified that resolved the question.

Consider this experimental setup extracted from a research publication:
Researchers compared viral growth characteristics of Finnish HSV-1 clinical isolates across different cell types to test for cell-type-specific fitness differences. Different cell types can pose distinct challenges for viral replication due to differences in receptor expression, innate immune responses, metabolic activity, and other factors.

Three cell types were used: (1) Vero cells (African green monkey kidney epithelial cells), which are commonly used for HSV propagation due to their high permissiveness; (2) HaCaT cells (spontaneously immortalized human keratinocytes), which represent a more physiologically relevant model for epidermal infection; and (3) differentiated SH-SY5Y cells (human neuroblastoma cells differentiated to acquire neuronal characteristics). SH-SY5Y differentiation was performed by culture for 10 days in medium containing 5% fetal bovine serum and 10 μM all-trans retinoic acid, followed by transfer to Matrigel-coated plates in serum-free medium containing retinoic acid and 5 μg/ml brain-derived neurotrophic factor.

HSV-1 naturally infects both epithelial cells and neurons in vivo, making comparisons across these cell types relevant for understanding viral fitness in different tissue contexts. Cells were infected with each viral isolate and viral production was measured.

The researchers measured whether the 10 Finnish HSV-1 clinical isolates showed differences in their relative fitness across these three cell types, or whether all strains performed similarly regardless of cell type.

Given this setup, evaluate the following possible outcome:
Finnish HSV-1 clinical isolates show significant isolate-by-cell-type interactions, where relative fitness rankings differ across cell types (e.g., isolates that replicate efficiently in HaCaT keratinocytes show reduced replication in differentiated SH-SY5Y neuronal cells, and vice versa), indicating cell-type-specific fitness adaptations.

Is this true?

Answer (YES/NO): YES